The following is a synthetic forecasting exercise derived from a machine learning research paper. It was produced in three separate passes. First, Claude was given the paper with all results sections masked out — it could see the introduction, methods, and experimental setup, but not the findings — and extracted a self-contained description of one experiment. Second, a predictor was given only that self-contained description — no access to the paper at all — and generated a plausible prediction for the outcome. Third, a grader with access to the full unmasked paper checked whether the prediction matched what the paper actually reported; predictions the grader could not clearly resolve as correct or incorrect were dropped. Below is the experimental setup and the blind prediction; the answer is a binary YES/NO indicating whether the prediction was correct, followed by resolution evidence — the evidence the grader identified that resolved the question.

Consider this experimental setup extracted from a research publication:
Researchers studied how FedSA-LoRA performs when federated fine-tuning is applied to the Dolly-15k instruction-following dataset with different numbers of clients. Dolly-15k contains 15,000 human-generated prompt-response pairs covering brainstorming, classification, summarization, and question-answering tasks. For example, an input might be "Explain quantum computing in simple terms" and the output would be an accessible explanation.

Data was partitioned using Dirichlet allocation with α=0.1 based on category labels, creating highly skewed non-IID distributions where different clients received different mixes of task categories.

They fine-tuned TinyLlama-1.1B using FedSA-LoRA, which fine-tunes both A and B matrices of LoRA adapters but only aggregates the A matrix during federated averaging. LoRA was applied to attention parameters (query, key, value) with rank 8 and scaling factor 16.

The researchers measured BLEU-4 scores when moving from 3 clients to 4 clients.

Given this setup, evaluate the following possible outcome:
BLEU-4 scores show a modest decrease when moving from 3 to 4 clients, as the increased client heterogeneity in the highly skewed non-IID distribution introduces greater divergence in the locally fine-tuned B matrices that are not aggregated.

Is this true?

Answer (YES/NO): NO